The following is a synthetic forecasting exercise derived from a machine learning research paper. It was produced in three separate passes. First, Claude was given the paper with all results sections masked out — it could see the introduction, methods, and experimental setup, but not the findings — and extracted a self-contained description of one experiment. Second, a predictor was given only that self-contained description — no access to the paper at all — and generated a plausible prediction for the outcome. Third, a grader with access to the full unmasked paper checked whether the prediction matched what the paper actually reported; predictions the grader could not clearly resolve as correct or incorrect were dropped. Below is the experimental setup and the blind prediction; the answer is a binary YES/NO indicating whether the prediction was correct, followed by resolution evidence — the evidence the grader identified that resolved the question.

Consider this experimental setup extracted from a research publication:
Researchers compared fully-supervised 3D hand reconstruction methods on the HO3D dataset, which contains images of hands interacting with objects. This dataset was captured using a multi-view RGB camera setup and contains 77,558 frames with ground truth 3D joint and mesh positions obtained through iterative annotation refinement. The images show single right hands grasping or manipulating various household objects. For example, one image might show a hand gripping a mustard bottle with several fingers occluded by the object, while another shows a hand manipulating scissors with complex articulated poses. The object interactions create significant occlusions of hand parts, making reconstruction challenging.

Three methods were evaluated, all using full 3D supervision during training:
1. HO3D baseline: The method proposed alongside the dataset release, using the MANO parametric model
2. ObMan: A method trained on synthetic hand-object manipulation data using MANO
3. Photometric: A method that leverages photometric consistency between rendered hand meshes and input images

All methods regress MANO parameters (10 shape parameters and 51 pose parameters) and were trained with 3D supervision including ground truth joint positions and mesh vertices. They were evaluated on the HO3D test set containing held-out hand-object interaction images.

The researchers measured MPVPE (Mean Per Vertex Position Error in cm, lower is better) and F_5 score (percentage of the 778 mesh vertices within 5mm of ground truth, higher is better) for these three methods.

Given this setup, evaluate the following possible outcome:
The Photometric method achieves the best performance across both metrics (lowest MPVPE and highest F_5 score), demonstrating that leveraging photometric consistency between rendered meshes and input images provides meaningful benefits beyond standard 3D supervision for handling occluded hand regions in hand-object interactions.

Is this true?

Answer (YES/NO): NO